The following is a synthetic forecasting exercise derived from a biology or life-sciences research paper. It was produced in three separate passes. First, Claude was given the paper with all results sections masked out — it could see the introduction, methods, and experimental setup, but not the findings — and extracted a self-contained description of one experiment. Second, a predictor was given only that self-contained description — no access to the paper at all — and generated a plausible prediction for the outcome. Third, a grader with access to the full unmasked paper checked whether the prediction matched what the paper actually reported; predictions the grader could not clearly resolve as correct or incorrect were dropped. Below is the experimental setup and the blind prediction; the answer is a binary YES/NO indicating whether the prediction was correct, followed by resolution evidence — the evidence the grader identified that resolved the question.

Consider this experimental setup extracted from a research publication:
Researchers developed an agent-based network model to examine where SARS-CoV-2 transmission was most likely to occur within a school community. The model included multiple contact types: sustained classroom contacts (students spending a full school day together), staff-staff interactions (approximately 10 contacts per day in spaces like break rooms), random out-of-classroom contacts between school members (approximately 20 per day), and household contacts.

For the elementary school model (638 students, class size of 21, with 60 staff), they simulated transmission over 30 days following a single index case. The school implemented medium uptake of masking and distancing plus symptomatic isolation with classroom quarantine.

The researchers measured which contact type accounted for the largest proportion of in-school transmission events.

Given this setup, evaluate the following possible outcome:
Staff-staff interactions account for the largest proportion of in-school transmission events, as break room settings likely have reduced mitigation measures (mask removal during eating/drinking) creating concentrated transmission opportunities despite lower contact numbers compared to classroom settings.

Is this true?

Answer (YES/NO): NO